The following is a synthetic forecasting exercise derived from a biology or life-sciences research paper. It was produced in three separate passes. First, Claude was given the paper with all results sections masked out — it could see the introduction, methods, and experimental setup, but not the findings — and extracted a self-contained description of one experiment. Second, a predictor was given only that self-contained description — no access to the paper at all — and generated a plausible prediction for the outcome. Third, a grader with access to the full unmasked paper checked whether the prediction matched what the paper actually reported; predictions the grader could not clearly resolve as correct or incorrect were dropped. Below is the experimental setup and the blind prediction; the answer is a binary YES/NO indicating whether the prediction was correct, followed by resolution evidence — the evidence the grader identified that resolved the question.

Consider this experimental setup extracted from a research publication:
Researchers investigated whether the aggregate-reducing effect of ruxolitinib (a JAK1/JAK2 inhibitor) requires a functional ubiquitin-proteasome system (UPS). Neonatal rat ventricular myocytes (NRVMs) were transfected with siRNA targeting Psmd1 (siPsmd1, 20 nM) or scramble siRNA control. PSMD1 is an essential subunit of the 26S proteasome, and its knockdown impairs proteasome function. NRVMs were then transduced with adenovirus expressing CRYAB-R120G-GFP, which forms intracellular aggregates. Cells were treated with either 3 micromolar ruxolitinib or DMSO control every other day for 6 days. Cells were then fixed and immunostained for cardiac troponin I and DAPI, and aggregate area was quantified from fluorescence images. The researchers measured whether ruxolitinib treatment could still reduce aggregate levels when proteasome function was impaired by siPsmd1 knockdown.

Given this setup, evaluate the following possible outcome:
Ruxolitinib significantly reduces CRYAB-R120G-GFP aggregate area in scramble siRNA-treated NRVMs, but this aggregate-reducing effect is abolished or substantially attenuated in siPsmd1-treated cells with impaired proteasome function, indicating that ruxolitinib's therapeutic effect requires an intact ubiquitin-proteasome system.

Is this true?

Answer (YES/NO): YES